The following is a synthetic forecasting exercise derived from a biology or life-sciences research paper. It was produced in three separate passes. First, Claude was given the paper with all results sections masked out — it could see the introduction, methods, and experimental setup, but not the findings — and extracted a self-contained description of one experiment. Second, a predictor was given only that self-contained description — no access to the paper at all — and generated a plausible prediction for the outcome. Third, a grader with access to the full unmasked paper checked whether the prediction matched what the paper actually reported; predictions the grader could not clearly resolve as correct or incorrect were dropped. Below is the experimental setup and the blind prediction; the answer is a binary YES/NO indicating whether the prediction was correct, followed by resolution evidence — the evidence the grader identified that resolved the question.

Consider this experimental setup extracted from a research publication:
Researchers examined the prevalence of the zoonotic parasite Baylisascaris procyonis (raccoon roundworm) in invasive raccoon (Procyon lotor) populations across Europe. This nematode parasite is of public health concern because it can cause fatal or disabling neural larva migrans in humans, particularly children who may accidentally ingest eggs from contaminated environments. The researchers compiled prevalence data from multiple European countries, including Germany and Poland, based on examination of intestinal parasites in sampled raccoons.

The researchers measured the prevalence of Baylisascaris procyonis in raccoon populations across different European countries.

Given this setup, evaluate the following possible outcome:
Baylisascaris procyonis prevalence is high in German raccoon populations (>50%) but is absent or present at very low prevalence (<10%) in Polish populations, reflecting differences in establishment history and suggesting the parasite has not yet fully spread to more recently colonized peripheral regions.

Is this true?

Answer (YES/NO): YES